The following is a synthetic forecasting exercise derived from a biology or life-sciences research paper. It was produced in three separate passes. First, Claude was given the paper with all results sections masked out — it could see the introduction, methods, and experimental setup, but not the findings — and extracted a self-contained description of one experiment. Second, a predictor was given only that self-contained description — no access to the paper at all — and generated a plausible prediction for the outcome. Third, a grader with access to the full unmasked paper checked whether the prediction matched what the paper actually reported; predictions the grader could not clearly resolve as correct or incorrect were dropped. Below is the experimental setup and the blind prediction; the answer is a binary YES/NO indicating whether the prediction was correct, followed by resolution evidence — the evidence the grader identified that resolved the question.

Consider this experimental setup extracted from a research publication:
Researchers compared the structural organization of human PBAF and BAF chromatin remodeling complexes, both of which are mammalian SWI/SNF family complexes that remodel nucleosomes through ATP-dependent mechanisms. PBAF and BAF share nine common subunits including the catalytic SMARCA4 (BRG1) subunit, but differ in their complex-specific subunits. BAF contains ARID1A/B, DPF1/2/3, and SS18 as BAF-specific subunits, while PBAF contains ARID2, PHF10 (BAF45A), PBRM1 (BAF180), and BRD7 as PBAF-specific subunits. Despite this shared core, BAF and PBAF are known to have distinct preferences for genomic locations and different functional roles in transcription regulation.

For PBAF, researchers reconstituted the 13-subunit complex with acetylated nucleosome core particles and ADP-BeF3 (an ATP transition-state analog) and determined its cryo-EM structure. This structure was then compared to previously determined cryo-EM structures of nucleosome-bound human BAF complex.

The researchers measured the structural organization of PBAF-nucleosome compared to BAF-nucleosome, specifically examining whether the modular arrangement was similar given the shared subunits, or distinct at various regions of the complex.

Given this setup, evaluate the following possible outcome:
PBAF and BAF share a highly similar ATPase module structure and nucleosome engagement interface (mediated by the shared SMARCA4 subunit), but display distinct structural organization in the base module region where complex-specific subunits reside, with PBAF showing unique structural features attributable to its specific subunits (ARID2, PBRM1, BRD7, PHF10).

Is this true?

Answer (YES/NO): YES